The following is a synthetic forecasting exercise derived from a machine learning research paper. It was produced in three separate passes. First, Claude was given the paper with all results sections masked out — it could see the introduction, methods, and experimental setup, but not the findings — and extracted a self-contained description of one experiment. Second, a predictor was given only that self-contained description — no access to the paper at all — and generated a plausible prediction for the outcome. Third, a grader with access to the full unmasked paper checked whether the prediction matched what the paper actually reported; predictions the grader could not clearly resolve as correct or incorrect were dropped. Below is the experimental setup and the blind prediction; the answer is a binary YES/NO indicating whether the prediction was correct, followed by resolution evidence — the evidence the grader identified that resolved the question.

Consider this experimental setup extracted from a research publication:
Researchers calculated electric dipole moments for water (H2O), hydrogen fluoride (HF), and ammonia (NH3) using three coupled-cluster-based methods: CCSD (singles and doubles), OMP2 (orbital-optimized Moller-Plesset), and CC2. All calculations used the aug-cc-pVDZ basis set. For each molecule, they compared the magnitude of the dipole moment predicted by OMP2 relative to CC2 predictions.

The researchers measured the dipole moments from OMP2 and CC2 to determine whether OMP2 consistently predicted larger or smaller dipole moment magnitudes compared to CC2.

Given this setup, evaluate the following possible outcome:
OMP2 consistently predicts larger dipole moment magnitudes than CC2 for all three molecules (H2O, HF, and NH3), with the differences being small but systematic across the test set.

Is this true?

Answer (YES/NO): YES